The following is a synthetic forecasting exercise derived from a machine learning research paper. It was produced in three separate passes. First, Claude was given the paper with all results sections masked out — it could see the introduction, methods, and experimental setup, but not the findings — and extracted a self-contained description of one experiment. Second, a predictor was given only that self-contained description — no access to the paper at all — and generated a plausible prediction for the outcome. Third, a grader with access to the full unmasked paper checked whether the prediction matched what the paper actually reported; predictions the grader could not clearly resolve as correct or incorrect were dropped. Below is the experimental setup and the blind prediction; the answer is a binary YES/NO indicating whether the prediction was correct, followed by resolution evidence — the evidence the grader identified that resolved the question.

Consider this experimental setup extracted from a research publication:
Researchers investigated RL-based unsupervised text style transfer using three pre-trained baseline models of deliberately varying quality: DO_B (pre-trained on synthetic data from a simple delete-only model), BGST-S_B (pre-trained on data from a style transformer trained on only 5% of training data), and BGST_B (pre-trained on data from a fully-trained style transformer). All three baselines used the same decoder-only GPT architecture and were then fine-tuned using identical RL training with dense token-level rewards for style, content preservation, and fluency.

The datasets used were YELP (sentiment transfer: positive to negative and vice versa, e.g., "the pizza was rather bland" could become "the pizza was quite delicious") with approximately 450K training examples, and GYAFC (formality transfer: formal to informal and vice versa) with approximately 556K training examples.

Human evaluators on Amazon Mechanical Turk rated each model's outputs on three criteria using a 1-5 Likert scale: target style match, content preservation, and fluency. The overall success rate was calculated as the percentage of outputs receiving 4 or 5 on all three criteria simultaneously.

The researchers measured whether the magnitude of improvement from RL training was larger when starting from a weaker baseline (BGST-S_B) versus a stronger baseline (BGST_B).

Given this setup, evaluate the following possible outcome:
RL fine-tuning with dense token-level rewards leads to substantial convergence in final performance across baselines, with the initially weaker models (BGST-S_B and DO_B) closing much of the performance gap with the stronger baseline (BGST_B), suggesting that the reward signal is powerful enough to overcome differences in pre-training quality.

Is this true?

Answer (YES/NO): NO